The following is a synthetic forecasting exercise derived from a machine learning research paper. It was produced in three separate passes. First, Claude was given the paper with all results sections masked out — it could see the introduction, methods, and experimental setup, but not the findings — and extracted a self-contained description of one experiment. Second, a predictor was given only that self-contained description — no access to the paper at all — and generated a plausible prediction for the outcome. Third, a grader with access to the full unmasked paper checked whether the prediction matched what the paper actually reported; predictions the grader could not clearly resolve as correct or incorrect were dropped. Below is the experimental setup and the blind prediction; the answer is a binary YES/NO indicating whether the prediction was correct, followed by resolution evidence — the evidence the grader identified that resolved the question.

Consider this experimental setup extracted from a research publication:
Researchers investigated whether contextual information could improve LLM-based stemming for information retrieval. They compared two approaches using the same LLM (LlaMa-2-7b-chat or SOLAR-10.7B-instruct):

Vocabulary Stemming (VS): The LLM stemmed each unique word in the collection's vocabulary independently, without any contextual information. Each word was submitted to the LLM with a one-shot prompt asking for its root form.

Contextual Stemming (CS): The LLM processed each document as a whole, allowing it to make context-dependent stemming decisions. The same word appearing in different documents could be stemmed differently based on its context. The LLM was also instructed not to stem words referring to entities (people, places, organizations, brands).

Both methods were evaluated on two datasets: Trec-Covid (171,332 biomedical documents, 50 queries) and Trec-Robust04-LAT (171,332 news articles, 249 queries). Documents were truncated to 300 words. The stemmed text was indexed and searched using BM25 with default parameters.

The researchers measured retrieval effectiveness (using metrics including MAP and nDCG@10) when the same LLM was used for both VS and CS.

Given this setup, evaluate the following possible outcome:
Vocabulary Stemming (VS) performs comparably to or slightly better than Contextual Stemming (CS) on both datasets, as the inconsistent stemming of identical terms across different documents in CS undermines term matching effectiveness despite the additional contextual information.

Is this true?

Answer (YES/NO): NO